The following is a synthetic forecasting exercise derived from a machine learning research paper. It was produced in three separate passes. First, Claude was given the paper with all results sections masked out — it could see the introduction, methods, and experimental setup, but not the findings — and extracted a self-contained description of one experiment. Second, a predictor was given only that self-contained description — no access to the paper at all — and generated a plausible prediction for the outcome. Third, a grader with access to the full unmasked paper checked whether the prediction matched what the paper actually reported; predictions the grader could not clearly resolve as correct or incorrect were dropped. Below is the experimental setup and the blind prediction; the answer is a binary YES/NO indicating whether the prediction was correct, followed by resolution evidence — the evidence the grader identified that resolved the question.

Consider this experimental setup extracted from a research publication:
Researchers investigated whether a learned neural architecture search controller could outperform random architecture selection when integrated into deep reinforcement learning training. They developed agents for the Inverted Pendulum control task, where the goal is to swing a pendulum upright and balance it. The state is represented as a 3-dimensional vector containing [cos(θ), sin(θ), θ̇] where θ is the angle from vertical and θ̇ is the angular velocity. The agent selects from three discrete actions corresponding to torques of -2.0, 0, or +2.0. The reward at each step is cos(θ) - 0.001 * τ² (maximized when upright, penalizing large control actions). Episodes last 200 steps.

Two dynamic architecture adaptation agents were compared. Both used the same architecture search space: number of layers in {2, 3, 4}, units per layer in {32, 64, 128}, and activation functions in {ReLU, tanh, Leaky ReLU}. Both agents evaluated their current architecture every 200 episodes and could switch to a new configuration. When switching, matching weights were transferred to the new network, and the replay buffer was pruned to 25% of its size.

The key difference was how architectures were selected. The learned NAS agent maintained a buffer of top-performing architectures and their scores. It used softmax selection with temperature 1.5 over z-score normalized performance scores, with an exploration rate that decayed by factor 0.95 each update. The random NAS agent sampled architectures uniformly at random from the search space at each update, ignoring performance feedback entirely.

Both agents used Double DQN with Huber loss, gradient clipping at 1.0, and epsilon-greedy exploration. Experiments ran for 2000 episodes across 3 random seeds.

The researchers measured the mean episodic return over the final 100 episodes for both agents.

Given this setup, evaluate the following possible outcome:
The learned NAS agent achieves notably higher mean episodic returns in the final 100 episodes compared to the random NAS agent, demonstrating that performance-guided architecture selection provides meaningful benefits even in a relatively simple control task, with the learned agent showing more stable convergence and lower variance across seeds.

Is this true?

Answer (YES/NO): YES